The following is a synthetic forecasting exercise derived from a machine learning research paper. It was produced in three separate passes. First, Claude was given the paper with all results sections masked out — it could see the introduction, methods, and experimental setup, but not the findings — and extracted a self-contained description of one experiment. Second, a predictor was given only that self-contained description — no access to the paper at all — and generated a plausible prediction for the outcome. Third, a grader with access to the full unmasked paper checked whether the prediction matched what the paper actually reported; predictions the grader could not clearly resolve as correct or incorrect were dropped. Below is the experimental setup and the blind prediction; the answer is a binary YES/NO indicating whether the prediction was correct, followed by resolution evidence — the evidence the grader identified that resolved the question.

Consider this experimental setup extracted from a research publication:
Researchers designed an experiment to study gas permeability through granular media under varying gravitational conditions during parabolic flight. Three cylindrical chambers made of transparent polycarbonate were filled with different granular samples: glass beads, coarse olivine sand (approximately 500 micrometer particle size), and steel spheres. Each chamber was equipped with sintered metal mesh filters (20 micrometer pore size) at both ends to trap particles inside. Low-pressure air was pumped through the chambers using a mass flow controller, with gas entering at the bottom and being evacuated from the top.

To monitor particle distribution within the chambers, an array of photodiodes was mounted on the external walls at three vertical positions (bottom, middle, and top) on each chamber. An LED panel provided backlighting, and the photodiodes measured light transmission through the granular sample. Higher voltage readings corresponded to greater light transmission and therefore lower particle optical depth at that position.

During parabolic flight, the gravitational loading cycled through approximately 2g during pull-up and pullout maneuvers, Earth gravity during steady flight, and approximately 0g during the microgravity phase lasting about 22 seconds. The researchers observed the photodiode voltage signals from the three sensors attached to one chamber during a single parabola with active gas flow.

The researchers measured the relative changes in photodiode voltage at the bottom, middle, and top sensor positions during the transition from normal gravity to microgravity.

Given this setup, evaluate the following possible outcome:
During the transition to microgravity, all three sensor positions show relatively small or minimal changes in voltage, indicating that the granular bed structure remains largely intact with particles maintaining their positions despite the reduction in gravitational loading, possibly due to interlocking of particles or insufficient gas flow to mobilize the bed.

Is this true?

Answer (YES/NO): NO